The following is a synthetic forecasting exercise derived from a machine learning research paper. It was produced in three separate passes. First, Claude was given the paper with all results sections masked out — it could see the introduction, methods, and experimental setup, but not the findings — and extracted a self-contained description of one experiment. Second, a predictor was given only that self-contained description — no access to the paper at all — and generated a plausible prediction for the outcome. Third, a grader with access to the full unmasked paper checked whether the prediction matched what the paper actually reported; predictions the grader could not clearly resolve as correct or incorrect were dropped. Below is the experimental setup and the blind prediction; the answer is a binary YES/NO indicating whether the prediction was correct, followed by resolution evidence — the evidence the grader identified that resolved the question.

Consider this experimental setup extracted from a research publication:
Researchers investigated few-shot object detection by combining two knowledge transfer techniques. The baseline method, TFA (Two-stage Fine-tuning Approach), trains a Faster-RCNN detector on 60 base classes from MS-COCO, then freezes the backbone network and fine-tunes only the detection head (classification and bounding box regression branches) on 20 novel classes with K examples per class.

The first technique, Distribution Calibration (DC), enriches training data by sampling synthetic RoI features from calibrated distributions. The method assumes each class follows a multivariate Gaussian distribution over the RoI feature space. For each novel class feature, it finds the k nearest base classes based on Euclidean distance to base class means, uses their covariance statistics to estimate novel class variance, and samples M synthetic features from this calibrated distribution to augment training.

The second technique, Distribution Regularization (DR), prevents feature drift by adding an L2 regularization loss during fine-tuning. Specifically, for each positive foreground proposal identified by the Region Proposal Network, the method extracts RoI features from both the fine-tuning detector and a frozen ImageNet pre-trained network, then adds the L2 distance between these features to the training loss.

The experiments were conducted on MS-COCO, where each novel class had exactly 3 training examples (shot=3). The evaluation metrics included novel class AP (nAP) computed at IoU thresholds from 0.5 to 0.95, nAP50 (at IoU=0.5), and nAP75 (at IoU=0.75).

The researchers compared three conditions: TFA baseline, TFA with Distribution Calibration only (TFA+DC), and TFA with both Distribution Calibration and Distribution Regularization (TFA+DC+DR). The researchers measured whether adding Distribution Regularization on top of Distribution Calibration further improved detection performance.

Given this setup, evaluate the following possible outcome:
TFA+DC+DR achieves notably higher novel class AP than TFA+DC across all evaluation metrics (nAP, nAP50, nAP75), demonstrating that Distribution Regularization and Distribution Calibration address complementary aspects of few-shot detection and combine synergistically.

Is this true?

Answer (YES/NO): YES